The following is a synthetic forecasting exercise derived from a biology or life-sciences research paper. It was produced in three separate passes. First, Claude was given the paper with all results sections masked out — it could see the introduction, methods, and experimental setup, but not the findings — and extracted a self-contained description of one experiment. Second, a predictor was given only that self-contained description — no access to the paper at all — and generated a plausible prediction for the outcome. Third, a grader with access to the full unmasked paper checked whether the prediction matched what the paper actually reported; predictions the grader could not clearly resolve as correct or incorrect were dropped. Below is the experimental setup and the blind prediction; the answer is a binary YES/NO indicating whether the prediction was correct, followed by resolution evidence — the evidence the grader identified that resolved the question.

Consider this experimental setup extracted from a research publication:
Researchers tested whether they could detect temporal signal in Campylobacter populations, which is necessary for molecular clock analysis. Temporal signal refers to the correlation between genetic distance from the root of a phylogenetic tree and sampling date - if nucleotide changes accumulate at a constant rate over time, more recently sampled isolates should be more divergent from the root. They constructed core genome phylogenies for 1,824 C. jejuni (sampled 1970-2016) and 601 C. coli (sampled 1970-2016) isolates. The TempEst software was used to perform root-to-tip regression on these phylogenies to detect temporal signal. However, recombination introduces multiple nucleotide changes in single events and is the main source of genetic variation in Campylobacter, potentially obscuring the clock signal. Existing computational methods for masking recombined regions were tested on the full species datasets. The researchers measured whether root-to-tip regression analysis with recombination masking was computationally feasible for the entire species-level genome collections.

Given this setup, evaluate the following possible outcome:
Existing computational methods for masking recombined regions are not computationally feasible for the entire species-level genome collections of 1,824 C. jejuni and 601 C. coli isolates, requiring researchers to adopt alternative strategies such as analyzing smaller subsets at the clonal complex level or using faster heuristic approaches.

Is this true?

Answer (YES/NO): YES